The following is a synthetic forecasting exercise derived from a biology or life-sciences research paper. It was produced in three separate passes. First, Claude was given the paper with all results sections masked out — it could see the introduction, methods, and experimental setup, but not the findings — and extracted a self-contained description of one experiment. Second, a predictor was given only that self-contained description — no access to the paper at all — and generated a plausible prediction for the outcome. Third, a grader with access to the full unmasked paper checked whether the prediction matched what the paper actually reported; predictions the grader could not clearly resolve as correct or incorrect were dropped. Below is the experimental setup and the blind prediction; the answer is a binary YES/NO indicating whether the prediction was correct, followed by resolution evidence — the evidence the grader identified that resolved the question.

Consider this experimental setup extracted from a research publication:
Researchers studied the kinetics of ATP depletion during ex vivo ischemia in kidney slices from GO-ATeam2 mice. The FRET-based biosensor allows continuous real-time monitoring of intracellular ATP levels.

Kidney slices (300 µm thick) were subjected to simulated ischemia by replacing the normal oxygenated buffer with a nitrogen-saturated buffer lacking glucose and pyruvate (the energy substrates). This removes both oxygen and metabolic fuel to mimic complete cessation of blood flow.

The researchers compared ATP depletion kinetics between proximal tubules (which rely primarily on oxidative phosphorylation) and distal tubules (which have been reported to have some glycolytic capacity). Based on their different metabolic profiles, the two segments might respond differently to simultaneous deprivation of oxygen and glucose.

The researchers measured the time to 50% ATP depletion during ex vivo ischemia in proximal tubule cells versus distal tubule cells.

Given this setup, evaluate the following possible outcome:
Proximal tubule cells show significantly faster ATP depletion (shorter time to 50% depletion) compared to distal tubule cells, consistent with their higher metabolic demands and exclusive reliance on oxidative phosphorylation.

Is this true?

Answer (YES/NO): NO